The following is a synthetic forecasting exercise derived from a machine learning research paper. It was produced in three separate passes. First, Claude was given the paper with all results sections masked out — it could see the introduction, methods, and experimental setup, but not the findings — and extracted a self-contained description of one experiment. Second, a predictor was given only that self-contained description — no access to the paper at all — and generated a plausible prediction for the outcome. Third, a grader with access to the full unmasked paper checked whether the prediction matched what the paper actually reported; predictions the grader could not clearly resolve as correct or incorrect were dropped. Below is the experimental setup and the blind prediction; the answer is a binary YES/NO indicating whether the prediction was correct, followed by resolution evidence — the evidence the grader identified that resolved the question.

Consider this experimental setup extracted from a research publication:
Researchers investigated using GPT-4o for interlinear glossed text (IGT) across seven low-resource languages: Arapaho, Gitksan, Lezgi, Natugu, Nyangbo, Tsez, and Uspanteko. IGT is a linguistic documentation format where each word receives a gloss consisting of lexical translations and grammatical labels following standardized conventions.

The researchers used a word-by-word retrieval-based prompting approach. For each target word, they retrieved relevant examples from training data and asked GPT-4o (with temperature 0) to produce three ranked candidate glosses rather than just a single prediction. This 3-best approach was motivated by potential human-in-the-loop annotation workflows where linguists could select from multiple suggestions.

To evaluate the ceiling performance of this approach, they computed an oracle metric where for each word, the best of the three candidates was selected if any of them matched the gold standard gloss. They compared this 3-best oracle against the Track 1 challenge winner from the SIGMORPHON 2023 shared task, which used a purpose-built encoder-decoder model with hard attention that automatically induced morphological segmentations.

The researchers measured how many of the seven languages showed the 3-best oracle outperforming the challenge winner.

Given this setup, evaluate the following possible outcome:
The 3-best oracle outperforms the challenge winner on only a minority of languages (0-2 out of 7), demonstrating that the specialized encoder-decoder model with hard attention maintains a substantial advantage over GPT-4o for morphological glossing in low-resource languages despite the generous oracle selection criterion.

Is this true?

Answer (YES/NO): NO